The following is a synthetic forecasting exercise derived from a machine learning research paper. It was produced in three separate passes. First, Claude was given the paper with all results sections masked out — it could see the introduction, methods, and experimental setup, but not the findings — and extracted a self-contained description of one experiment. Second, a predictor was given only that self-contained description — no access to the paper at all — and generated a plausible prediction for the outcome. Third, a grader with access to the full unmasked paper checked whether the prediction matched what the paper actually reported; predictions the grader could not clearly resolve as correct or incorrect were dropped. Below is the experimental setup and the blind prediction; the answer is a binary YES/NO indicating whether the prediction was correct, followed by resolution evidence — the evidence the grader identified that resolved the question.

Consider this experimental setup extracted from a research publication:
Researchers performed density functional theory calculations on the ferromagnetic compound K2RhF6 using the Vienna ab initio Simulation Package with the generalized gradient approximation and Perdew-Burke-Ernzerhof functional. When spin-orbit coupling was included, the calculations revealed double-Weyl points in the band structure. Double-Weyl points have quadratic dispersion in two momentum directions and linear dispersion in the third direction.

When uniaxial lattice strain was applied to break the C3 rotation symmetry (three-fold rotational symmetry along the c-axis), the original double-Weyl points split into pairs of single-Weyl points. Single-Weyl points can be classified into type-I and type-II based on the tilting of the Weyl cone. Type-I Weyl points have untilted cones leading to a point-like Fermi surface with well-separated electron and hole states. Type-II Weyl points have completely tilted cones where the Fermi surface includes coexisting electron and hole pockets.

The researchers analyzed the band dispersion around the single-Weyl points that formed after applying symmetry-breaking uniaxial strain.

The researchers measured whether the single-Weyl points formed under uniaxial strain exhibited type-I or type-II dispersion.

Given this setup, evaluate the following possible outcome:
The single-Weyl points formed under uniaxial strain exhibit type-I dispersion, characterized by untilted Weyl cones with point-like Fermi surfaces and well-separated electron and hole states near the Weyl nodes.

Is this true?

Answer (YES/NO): NO